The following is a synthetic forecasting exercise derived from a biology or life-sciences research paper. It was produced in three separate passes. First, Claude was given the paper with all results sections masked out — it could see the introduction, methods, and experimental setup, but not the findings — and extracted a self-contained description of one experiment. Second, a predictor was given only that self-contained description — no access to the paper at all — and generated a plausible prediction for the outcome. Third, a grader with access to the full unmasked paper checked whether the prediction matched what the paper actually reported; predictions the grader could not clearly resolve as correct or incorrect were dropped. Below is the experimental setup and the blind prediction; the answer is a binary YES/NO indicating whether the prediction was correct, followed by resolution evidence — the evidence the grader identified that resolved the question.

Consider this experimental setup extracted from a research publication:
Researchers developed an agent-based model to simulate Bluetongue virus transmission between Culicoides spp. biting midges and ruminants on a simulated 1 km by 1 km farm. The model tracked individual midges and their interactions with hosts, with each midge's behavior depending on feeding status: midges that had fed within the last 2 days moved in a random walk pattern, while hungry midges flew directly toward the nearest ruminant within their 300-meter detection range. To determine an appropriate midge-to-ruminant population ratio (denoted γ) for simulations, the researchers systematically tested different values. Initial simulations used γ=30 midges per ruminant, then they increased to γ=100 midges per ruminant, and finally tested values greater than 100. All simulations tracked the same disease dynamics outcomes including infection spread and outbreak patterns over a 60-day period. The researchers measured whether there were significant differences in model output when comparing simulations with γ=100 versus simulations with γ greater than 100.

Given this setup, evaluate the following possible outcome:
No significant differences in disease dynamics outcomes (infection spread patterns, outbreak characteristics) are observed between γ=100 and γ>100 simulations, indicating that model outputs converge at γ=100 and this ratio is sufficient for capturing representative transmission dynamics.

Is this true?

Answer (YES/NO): YES